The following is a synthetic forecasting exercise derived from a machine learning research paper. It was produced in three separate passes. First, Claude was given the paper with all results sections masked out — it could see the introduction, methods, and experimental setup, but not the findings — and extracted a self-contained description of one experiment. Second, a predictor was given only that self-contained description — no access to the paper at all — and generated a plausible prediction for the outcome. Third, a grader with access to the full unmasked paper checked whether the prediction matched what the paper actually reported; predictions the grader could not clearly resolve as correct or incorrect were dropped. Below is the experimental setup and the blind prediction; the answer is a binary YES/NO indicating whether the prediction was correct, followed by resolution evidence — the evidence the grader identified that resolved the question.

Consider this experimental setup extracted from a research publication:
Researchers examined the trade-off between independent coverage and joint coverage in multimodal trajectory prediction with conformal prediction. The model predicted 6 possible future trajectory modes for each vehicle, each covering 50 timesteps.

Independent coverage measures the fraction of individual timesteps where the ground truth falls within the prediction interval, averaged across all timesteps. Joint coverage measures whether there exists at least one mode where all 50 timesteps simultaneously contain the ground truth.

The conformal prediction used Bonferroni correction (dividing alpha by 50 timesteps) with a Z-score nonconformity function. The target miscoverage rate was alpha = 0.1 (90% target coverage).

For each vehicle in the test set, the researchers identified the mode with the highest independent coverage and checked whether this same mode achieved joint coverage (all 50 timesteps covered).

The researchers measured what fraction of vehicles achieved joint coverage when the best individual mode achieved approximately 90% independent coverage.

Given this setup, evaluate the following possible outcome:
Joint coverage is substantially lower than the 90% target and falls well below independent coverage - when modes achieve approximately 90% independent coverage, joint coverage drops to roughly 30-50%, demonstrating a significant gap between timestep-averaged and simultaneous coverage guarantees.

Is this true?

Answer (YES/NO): NO